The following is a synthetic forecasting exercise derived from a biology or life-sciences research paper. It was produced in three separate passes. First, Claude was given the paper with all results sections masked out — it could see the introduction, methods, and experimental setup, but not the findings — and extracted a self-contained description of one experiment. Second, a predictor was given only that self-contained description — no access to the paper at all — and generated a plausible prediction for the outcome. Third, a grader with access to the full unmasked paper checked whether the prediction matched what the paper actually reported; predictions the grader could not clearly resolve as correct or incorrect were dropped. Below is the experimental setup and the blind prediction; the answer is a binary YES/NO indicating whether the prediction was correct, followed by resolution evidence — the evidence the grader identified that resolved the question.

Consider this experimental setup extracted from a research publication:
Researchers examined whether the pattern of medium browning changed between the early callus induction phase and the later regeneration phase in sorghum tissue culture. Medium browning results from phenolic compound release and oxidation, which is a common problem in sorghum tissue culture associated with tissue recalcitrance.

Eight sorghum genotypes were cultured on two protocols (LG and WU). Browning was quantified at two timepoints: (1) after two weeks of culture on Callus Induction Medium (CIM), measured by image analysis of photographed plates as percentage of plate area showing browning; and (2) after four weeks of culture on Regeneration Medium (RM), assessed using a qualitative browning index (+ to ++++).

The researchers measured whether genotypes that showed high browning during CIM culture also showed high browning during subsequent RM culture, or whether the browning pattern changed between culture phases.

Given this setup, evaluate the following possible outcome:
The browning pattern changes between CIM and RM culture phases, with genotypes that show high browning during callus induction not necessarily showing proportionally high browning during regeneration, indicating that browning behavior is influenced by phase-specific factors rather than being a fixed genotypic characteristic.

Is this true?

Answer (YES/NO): YES